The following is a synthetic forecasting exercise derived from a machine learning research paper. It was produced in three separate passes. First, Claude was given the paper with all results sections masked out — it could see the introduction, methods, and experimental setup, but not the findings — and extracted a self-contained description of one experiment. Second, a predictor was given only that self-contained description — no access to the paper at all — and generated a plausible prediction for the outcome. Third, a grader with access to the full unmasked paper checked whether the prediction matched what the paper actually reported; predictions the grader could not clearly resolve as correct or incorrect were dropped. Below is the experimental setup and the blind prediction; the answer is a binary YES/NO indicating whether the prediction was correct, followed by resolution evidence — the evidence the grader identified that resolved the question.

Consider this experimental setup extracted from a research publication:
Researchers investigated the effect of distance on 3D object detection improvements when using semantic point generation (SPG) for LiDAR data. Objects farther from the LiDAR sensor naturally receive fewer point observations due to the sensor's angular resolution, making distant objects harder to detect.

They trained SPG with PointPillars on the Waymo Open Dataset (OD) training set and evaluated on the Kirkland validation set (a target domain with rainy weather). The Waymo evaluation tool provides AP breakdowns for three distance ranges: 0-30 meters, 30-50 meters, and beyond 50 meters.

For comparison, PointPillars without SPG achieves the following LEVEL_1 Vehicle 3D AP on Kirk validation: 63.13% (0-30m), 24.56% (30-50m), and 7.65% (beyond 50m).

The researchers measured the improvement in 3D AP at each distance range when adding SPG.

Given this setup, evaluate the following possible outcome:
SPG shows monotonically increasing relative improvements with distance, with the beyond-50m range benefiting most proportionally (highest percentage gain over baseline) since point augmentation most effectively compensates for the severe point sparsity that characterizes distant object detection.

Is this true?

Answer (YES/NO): YES